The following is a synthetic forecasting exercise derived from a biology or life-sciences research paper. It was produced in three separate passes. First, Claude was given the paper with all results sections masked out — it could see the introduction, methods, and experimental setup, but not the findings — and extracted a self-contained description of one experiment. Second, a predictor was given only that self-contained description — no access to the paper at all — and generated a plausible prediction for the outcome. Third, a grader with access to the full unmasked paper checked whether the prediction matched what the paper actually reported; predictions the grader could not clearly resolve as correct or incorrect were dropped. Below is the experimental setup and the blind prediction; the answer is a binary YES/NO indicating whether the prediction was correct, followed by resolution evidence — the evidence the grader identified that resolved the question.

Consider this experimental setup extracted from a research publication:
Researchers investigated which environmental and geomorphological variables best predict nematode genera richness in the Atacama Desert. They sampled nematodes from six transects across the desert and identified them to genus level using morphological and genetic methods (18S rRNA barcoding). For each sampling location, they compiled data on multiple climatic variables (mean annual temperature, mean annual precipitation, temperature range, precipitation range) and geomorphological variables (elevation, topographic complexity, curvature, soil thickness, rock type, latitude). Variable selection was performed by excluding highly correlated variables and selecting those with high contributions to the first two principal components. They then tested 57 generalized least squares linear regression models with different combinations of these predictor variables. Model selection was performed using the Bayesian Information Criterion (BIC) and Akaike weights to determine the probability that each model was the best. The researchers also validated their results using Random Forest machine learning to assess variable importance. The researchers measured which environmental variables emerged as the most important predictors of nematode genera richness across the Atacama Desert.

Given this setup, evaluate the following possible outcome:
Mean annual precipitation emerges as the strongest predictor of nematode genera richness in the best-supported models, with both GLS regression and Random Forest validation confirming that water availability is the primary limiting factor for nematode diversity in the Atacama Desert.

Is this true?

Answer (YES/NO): NO